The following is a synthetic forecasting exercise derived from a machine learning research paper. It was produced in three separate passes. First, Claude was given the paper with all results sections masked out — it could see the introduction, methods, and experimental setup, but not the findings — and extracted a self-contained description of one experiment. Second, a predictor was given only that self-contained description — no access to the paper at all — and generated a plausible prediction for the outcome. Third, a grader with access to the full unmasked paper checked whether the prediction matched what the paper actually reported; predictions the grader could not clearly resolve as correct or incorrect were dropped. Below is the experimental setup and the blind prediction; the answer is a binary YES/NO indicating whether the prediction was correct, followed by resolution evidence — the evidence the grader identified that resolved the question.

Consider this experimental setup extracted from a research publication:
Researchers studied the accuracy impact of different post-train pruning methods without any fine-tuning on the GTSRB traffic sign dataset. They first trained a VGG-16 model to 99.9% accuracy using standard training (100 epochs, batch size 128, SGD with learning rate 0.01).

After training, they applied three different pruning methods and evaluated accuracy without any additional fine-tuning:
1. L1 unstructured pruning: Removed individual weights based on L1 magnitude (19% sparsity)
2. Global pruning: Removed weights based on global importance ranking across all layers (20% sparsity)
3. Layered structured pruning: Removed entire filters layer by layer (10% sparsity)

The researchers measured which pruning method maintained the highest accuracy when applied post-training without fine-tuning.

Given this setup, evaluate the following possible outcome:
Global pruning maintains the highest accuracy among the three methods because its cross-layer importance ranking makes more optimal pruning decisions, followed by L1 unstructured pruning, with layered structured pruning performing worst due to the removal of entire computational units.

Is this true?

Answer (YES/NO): NO